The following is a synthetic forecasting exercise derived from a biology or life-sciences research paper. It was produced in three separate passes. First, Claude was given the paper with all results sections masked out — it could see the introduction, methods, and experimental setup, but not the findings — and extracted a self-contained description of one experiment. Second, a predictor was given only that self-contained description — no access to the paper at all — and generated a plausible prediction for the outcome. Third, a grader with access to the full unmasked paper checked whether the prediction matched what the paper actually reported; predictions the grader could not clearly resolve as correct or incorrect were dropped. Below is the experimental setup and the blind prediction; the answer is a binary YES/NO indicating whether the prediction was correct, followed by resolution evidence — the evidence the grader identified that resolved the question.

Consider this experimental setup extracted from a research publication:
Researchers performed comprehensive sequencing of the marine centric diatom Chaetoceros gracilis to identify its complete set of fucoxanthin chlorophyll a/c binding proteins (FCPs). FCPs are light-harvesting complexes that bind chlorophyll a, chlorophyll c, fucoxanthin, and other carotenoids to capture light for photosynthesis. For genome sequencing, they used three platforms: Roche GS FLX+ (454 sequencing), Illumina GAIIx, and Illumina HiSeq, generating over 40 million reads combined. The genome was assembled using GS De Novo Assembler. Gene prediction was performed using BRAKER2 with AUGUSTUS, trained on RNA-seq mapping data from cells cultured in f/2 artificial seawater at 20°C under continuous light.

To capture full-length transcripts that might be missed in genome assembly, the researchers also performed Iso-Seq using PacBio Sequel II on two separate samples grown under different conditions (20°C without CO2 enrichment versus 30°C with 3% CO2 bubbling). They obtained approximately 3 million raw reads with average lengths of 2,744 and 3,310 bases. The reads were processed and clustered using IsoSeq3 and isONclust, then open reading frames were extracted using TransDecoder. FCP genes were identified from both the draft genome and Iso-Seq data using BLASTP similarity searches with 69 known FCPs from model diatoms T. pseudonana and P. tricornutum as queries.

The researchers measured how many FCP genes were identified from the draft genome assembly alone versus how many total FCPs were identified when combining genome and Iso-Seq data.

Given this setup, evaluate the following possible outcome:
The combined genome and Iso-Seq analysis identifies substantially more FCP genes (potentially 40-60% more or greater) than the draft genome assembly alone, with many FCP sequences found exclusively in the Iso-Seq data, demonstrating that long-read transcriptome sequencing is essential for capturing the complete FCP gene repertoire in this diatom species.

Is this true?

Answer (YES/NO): NO